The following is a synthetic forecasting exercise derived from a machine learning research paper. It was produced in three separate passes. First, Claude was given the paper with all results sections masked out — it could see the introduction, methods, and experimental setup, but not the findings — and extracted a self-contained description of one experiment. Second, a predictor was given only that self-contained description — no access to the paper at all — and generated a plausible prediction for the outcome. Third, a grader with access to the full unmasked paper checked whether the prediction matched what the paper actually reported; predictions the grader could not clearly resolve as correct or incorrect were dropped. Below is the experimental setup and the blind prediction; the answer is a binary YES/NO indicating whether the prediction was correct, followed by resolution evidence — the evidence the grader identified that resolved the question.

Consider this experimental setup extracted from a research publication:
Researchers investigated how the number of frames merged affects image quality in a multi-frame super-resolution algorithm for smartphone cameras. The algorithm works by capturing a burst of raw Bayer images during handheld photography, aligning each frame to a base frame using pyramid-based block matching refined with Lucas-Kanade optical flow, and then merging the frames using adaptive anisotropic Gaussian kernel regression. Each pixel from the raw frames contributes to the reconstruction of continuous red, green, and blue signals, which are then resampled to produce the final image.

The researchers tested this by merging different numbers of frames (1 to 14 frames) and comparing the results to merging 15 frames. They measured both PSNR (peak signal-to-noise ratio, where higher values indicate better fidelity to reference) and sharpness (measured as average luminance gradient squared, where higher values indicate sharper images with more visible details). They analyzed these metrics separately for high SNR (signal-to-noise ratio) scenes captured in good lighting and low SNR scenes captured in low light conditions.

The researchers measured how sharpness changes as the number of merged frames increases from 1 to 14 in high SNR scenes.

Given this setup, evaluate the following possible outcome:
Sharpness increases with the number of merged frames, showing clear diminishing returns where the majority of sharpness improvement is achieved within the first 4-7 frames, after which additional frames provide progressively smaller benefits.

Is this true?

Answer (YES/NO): NO